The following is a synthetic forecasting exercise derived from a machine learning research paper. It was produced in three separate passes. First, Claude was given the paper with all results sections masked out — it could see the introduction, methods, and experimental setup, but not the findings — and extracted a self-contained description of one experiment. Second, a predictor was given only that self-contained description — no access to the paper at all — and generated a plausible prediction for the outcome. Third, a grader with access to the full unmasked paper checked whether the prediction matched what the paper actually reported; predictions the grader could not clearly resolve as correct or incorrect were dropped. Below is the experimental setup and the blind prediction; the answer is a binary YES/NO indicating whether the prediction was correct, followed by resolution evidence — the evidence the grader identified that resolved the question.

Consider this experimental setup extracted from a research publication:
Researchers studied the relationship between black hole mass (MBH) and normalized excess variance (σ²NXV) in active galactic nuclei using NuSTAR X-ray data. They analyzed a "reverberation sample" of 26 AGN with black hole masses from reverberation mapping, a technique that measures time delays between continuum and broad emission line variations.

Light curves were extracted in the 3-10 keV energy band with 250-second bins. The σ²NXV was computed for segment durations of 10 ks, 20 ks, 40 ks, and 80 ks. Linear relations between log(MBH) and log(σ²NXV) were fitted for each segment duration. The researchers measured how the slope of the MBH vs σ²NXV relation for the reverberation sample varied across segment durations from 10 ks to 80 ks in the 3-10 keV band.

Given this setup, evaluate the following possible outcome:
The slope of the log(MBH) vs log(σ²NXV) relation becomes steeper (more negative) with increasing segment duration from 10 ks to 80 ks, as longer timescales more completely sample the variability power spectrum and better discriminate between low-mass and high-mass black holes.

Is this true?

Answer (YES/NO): NO